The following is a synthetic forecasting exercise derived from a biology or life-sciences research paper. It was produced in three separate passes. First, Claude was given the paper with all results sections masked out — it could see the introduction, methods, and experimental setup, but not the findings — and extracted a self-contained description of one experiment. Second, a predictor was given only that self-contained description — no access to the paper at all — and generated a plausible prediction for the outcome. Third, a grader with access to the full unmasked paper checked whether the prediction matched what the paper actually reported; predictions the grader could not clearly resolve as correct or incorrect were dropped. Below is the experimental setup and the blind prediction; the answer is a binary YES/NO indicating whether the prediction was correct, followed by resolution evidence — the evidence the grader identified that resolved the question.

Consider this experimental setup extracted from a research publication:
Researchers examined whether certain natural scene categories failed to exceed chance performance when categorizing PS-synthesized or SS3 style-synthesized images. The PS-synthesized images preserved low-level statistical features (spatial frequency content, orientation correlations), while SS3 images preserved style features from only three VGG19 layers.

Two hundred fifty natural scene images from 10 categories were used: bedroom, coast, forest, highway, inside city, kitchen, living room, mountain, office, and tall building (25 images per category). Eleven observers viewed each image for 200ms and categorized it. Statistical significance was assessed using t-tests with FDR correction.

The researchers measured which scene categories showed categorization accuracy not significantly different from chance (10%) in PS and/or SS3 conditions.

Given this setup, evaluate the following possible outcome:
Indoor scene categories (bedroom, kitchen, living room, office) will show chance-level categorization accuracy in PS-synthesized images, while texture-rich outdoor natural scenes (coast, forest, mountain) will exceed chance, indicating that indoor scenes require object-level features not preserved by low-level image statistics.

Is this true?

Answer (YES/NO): NO